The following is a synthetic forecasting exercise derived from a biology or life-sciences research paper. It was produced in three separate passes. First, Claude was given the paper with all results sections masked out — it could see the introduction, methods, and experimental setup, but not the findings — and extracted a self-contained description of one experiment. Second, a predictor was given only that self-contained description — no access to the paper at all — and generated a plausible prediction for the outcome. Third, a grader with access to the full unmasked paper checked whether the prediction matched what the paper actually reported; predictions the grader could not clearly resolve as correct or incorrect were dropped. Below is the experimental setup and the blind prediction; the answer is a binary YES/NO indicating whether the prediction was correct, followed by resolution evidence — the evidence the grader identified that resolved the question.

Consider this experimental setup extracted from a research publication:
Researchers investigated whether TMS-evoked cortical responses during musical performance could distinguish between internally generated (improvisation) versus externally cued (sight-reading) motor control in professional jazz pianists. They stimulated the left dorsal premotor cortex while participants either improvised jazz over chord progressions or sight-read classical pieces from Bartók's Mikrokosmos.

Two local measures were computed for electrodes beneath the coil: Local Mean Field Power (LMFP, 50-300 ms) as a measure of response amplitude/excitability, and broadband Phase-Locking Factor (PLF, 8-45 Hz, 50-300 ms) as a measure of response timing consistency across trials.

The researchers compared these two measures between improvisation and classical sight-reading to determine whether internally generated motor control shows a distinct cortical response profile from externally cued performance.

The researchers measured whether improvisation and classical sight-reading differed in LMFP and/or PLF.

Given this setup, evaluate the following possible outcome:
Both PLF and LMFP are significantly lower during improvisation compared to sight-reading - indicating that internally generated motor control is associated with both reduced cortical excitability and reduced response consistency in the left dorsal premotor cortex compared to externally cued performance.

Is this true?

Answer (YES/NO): NO